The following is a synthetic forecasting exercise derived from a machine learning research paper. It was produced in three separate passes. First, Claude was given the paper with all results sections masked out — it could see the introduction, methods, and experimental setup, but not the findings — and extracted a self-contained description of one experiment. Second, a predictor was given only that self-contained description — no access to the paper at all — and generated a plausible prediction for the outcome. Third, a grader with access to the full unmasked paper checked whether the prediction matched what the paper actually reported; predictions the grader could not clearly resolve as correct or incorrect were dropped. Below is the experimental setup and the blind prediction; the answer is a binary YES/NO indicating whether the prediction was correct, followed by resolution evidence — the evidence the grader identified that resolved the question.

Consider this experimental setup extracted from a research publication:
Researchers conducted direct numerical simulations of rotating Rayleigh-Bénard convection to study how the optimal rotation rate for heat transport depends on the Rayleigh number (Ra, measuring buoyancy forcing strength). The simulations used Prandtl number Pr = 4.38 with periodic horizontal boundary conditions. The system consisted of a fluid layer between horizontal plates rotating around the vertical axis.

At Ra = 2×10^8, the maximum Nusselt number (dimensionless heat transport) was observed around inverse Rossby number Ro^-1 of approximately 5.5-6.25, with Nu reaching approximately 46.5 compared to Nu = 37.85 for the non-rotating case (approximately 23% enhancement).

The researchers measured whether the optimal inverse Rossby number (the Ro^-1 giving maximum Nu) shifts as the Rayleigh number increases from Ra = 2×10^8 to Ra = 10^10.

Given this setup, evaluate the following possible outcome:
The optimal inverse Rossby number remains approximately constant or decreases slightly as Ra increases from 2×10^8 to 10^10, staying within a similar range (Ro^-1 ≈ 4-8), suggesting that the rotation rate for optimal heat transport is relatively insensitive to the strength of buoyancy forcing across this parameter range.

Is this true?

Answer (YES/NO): NO